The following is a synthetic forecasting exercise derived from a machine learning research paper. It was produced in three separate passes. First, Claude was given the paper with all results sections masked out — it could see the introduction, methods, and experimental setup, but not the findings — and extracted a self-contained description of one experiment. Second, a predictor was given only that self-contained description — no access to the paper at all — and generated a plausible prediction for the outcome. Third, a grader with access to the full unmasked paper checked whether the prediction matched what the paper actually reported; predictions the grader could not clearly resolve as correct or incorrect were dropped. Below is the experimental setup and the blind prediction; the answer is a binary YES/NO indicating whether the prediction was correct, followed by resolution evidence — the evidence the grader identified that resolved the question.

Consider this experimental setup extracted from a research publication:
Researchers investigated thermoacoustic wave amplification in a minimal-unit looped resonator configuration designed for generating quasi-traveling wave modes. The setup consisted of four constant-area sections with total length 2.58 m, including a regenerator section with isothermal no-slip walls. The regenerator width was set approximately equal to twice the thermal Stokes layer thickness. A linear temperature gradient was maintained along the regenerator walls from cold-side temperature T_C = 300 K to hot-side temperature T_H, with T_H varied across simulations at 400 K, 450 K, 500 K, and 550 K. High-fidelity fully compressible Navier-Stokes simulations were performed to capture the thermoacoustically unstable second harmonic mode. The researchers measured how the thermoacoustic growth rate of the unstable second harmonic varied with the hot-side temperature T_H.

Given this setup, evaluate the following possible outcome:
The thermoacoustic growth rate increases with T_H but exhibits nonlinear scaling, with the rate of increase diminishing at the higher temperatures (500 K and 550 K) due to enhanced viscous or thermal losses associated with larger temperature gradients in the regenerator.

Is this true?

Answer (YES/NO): NO